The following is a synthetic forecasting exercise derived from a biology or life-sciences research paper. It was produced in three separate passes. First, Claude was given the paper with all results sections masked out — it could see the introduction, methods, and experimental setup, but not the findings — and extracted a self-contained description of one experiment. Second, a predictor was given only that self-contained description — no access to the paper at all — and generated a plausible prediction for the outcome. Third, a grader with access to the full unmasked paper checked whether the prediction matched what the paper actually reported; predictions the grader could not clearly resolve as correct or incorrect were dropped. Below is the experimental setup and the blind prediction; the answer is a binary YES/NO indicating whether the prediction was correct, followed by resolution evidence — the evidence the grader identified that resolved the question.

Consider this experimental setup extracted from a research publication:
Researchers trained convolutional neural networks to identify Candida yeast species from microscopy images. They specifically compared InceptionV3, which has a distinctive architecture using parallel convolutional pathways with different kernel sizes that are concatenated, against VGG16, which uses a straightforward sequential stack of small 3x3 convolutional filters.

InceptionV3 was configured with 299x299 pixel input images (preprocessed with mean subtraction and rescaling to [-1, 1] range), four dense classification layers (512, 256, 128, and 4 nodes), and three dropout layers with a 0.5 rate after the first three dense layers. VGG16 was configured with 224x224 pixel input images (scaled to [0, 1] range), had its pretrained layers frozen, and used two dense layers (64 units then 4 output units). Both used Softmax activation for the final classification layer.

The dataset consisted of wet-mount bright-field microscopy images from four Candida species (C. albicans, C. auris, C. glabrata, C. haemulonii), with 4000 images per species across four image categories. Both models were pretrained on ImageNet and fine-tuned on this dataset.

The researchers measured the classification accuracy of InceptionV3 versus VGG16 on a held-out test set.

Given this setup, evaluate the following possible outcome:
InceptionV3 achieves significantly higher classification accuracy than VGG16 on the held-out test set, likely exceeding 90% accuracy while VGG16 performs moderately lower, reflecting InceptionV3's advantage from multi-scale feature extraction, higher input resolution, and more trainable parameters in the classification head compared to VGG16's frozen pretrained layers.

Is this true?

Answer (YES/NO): NO